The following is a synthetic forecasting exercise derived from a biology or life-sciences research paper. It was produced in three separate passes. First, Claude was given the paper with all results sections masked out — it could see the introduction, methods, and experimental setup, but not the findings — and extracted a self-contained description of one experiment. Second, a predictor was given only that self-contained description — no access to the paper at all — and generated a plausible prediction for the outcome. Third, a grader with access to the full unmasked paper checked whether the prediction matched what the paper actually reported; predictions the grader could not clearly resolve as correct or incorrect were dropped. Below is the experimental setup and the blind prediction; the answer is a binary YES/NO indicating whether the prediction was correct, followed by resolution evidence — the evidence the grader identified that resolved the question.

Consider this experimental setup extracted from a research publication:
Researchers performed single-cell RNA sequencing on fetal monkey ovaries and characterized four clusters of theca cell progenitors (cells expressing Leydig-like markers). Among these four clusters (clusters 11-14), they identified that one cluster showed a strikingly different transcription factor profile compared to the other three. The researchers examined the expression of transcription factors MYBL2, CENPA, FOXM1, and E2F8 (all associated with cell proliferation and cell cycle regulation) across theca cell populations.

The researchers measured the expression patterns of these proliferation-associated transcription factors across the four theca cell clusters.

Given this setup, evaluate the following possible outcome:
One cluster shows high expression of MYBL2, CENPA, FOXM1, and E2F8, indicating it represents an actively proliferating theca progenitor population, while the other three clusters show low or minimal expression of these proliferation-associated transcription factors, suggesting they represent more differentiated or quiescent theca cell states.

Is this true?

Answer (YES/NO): YES